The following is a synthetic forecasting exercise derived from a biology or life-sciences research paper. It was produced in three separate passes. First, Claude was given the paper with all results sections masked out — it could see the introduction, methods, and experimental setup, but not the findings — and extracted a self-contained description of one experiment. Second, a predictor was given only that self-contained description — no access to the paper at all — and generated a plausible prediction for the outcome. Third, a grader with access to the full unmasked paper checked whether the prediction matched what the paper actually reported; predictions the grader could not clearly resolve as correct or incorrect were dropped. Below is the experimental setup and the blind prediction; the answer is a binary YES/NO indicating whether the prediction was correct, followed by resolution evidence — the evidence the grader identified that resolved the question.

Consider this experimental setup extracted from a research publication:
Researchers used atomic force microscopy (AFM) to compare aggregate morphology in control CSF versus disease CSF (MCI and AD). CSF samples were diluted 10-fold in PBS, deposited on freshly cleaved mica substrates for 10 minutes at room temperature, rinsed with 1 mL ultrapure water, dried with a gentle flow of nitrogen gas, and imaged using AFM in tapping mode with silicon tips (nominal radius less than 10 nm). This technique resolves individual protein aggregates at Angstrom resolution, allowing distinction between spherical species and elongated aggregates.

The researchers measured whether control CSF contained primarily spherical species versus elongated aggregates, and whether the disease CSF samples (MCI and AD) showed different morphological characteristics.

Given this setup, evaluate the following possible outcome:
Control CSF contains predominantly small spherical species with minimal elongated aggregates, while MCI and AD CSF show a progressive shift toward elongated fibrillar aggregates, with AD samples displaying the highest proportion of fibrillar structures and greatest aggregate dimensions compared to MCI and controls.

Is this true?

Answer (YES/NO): YES